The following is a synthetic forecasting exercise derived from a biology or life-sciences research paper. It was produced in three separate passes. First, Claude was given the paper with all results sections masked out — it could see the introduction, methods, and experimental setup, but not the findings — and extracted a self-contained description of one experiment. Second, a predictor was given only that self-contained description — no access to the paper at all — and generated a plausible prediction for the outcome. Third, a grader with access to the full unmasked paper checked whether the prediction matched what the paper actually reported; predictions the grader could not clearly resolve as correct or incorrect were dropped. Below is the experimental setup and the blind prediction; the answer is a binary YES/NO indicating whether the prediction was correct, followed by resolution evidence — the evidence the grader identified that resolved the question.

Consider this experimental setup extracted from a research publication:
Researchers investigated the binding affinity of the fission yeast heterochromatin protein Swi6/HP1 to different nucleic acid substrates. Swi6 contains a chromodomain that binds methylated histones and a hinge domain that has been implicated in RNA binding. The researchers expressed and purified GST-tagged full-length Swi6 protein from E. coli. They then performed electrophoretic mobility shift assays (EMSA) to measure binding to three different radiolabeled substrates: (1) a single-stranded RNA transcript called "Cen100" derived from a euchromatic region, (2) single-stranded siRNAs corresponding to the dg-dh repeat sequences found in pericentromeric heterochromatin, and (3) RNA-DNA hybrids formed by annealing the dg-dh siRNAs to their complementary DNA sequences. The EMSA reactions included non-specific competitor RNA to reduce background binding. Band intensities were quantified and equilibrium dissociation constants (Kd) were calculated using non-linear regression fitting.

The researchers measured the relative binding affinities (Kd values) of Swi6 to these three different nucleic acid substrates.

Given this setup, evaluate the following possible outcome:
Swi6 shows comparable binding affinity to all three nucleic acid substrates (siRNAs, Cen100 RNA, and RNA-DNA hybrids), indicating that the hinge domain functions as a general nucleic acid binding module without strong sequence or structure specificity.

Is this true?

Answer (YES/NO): NO